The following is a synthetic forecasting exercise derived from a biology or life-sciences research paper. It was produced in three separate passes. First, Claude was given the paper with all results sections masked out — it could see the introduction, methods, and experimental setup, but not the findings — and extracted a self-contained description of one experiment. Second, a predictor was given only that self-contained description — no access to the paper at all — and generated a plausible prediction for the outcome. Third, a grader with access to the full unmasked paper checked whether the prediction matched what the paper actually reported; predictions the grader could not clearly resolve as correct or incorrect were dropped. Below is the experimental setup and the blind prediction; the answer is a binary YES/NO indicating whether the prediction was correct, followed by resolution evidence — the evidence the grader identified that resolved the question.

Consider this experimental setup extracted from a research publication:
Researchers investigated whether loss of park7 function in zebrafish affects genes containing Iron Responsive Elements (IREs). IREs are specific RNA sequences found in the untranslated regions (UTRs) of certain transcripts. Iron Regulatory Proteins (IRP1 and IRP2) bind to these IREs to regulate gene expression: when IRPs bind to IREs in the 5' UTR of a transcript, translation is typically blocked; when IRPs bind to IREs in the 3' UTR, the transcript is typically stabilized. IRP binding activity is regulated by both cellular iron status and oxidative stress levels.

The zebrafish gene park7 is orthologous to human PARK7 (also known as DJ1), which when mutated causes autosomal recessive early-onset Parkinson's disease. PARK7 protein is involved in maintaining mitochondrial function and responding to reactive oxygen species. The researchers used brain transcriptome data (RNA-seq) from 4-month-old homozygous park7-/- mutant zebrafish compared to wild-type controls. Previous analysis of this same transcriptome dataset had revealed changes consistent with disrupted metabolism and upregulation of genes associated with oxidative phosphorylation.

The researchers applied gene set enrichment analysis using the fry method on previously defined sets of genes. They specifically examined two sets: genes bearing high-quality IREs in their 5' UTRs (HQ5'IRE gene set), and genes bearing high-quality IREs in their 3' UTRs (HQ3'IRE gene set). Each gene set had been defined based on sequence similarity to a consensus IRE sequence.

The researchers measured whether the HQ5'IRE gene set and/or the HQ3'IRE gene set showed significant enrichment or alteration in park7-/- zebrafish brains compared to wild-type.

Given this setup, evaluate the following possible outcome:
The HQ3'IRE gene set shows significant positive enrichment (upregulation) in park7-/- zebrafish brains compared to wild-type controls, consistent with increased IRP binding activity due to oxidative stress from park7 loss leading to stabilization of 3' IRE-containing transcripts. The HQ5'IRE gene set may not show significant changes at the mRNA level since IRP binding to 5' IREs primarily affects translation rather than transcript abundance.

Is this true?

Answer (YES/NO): NO